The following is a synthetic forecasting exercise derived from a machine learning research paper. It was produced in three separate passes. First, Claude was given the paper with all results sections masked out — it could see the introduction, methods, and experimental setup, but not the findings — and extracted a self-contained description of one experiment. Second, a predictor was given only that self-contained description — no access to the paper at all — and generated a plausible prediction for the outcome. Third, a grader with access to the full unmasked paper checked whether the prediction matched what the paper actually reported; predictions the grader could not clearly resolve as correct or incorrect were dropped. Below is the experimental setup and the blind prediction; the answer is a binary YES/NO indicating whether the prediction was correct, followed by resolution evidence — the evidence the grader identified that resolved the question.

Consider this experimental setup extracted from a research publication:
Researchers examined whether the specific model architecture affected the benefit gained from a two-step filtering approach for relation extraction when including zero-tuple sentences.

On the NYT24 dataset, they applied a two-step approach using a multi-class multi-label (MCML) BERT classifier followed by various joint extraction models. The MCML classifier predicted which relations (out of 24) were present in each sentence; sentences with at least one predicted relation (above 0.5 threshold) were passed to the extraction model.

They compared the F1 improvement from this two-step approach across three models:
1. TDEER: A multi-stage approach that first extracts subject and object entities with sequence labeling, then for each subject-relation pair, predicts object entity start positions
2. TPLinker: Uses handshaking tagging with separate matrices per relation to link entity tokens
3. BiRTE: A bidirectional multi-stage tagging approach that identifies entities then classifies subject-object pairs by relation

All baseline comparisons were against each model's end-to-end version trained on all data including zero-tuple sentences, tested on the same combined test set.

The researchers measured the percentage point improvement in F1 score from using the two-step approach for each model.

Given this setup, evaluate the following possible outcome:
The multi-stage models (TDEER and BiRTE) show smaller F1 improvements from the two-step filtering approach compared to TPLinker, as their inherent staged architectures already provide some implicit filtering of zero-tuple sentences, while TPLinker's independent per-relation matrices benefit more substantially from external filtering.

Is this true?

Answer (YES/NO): NO